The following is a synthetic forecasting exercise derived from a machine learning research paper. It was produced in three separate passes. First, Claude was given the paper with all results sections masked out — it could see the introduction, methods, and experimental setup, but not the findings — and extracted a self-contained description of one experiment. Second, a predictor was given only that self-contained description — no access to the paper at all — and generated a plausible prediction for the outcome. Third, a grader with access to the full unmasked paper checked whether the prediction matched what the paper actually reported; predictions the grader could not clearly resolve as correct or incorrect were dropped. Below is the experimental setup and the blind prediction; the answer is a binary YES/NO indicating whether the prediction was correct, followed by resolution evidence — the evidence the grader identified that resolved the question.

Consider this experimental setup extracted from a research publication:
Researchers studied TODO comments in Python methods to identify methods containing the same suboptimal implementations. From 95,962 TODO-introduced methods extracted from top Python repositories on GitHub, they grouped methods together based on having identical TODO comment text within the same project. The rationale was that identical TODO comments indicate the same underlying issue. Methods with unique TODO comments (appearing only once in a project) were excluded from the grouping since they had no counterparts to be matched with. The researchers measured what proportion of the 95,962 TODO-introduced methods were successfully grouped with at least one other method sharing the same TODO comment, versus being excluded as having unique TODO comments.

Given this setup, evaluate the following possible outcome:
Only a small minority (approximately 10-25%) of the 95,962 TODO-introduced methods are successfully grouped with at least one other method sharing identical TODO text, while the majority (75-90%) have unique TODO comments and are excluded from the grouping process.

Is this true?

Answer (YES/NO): YES